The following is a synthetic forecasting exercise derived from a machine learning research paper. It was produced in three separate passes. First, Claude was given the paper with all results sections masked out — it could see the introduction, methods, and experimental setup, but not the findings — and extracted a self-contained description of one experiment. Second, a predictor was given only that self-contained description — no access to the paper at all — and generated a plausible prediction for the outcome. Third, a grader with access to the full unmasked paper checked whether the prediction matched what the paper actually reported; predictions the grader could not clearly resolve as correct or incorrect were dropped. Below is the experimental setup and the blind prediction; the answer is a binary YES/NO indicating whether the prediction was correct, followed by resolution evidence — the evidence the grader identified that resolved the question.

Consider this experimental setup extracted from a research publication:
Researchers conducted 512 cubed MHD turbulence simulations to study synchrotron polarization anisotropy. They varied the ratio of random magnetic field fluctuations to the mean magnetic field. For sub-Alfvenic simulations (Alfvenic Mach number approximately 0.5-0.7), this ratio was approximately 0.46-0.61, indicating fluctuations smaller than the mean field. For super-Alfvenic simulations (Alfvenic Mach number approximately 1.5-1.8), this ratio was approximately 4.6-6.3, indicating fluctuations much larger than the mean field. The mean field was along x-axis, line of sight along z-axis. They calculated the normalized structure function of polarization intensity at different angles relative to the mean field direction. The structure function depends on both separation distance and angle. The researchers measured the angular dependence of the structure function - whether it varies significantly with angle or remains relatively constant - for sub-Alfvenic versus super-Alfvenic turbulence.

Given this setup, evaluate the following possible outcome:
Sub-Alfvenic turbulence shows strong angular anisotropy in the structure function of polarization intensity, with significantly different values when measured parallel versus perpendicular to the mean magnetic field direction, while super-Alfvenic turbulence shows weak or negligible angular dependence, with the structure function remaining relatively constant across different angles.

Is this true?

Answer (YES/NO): YES